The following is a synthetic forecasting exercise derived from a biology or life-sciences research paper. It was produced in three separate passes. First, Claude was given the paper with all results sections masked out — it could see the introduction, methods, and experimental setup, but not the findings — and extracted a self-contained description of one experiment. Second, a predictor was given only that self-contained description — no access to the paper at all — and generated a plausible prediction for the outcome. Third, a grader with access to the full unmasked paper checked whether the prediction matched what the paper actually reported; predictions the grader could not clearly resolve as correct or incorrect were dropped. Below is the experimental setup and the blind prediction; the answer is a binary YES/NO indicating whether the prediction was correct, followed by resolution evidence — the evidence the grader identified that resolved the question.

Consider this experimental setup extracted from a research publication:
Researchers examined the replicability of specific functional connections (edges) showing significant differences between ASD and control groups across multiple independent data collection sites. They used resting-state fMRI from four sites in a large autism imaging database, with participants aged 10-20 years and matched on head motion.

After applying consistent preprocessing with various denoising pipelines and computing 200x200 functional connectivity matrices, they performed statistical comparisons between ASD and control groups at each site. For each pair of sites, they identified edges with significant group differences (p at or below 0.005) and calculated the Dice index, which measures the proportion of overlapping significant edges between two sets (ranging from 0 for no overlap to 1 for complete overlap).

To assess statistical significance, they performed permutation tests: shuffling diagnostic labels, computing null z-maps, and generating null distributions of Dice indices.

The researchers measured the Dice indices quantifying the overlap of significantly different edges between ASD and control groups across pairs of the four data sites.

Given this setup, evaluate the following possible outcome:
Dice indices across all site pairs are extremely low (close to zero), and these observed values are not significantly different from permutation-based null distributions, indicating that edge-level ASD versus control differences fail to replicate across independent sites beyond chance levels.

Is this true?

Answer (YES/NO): YES